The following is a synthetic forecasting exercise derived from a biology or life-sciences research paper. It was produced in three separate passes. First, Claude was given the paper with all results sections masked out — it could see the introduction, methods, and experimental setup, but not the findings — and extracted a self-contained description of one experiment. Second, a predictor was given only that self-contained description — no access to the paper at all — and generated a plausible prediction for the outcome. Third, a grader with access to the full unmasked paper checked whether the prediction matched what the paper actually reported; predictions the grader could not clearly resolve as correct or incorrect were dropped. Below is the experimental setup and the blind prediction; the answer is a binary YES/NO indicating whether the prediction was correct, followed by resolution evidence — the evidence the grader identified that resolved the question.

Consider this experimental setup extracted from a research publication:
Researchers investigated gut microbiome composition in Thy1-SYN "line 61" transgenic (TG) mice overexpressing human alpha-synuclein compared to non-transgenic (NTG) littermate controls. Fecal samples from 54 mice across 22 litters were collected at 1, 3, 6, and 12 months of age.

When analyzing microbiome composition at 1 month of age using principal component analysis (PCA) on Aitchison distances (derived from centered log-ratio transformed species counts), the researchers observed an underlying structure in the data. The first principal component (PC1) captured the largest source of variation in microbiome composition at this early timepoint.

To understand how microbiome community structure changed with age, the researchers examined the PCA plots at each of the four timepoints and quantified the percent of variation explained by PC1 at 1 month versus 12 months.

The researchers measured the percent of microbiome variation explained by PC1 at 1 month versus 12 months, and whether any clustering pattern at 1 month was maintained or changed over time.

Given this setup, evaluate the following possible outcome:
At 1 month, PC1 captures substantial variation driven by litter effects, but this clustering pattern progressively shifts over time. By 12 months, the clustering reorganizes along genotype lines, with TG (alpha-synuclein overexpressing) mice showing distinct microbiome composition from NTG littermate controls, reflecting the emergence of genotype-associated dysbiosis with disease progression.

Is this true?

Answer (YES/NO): NO